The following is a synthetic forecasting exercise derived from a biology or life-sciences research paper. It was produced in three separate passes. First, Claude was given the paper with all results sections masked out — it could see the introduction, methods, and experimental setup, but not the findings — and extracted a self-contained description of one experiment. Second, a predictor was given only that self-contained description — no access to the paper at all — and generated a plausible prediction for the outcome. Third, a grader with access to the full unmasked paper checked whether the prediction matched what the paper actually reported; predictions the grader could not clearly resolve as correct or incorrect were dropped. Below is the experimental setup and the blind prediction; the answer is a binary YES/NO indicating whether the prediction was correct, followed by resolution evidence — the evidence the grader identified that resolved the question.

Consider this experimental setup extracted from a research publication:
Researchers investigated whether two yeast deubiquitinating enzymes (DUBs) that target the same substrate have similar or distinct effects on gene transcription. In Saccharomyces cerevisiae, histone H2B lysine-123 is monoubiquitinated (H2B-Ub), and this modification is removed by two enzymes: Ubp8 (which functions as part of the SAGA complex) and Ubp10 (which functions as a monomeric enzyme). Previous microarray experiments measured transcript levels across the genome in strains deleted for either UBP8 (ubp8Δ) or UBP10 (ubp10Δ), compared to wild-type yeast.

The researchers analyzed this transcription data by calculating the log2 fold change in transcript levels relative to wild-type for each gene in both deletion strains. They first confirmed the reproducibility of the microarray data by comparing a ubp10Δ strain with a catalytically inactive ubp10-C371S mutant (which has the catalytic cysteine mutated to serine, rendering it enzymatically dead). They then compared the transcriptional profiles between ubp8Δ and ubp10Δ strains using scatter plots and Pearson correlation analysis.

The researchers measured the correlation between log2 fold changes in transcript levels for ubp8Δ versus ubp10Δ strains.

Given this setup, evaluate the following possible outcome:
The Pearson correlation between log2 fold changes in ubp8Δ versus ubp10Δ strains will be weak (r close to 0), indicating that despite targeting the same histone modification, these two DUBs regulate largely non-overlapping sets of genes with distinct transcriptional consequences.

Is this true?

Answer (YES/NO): YES